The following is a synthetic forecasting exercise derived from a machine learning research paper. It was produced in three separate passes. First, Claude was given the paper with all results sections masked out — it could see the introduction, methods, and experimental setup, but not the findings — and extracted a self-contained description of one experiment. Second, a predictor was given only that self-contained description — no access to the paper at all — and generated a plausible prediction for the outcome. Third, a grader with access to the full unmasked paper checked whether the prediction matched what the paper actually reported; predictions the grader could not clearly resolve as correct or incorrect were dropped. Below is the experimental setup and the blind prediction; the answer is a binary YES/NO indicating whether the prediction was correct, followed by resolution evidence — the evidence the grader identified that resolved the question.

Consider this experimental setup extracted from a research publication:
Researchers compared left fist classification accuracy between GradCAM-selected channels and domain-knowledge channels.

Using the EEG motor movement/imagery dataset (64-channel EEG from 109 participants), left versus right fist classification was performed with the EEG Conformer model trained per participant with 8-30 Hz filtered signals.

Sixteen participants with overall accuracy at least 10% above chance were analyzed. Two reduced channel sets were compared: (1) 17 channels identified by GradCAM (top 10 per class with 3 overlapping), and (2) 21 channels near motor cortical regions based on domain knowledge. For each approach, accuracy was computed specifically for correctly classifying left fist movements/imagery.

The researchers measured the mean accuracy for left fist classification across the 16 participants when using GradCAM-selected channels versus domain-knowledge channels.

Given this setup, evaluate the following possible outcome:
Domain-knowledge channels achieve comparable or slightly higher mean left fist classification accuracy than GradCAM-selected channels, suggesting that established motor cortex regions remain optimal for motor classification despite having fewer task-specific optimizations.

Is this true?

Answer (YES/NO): YES